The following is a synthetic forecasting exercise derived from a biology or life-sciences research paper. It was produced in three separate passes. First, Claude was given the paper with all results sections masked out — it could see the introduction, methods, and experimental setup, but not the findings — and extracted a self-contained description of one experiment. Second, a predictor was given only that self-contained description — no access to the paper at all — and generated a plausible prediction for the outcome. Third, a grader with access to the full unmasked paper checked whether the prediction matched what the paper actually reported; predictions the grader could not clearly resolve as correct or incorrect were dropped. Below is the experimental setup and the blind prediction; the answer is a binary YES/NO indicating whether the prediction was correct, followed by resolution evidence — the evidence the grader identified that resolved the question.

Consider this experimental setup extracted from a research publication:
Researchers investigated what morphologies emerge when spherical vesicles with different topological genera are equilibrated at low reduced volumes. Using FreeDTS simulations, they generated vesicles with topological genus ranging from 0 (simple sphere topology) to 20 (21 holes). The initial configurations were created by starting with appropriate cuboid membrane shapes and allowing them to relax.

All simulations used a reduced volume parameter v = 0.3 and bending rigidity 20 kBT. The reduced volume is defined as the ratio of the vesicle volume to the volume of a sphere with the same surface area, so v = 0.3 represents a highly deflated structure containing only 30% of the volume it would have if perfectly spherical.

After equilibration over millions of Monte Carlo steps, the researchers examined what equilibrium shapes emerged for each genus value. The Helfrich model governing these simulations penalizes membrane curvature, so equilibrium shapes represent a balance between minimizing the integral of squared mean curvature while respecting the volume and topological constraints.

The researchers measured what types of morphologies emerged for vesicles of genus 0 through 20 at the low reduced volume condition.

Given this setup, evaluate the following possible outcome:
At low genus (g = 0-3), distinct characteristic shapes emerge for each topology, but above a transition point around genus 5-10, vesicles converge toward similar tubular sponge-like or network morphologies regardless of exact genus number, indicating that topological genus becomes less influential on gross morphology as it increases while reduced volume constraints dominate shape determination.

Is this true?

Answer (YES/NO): NO